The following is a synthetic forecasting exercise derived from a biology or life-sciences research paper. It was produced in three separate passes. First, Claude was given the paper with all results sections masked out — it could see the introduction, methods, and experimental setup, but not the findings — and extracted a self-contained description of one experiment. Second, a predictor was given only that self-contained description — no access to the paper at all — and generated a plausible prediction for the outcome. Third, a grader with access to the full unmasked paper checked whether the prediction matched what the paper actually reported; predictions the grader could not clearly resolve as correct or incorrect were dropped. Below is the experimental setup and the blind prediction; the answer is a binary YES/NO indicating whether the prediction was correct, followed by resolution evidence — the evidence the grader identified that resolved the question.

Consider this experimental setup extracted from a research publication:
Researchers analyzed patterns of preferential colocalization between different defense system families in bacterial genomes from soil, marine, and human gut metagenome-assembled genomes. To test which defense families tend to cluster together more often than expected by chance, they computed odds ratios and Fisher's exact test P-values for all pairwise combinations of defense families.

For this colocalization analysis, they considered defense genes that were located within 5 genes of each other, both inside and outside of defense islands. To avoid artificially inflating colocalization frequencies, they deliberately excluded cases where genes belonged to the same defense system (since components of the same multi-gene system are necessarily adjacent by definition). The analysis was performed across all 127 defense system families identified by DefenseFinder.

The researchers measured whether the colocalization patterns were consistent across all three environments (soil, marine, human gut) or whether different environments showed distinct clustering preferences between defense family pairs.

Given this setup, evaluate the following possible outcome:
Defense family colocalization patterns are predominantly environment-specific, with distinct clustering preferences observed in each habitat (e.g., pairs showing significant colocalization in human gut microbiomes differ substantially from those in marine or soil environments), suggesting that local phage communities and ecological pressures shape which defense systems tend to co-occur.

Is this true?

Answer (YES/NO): NO